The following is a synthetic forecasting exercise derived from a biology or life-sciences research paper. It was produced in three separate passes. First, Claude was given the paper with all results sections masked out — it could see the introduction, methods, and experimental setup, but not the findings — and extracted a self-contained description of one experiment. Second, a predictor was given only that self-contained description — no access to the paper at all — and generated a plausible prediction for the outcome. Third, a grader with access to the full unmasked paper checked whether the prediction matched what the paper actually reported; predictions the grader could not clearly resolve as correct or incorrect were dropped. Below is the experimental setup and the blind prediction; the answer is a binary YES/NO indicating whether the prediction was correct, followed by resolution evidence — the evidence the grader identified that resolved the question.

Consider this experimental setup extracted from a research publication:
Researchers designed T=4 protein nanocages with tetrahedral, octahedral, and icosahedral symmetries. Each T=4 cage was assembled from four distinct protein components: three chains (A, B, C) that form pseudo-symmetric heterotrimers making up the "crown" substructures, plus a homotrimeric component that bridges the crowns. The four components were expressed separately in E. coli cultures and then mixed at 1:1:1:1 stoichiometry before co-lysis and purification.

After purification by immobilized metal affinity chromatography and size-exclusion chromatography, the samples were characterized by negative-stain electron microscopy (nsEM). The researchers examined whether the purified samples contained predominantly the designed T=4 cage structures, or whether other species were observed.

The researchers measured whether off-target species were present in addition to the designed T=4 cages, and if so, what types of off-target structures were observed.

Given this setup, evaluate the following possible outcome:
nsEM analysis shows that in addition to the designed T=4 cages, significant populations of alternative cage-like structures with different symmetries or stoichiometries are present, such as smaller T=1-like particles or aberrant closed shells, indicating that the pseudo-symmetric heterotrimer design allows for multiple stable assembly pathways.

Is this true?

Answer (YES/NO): NO